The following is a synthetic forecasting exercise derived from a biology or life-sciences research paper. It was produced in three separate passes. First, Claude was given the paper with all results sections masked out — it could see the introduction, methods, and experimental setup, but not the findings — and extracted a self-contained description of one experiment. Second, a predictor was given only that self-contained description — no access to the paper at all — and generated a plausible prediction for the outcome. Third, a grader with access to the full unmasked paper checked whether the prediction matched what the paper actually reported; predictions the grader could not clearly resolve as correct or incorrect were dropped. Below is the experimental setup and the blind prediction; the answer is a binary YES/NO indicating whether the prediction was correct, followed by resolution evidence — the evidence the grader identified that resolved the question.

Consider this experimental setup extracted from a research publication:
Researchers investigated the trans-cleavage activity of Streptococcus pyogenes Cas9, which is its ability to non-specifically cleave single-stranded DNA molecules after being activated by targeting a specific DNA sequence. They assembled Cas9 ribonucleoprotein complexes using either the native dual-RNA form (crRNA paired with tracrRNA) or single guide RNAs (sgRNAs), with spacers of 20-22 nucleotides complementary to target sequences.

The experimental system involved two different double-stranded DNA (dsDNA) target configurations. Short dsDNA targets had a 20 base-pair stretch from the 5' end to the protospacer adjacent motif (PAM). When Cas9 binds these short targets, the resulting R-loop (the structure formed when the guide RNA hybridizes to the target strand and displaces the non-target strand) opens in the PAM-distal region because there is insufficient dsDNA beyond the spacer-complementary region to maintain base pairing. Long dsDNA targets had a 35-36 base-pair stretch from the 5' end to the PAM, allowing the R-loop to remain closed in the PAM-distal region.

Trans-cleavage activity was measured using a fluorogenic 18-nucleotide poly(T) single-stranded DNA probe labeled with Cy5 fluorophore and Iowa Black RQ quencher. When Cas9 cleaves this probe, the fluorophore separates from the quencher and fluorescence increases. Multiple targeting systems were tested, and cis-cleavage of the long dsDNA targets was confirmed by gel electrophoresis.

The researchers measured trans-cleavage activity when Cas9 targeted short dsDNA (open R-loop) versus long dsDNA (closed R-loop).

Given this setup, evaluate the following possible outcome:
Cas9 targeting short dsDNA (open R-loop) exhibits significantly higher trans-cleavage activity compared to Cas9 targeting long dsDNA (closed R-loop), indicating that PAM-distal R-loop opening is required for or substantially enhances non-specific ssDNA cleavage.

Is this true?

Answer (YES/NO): YES